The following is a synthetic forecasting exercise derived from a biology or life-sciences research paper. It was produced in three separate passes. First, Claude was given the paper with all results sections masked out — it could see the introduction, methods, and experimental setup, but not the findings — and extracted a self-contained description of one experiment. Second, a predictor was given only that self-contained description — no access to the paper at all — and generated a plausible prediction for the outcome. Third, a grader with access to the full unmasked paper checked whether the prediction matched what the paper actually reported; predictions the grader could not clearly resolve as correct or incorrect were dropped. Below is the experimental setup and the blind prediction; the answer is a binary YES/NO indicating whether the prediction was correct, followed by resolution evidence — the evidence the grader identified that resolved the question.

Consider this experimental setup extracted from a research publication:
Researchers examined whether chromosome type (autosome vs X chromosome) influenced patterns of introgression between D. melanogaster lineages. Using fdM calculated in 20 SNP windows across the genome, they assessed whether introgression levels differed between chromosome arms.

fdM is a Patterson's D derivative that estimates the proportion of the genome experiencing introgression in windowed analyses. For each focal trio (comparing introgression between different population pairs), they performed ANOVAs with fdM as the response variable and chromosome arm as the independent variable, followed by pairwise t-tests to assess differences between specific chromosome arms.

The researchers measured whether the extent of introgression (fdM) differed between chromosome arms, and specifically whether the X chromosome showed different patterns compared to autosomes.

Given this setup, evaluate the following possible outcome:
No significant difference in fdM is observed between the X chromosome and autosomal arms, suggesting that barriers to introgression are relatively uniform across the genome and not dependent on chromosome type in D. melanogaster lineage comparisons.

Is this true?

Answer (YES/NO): NO